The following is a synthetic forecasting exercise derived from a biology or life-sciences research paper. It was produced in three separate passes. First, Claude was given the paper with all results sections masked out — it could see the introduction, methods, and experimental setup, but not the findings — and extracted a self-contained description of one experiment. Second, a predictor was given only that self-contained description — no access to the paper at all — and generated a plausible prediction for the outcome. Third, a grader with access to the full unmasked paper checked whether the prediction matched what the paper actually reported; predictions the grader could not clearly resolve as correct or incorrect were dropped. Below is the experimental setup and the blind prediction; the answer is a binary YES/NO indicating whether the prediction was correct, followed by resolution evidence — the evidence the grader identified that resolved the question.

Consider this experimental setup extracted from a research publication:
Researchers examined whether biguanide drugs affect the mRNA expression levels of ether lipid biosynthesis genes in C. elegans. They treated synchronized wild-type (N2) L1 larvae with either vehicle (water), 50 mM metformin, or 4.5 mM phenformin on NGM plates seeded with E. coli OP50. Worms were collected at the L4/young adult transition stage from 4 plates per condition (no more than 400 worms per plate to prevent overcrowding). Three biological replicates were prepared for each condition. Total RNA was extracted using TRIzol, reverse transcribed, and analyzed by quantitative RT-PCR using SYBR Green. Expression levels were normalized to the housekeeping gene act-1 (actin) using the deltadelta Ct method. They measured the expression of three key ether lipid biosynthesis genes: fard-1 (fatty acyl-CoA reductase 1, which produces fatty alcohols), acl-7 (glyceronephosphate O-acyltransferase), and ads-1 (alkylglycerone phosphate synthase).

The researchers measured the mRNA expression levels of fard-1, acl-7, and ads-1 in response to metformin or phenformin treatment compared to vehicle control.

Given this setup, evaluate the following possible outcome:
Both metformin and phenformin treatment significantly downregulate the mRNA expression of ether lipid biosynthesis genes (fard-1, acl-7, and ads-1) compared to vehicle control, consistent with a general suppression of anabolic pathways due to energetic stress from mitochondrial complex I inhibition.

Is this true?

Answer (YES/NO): NO